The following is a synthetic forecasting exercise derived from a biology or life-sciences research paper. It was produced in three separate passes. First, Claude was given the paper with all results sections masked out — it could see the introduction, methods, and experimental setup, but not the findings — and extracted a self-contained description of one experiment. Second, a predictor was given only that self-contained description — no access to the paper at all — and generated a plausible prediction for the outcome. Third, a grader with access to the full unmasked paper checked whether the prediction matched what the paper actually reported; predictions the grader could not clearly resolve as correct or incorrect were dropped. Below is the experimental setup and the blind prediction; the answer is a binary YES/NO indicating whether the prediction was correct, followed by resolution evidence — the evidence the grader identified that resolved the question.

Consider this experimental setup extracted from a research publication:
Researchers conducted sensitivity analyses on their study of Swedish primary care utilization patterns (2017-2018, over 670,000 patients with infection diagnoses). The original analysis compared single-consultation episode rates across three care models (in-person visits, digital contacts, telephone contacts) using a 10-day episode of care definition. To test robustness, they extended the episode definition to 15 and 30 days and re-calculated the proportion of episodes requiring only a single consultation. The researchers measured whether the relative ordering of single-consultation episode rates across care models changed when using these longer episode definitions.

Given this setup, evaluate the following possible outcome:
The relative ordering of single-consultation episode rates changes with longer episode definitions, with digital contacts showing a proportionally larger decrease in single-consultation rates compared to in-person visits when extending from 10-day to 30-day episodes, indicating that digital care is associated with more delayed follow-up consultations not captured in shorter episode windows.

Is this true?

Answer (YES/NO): NO